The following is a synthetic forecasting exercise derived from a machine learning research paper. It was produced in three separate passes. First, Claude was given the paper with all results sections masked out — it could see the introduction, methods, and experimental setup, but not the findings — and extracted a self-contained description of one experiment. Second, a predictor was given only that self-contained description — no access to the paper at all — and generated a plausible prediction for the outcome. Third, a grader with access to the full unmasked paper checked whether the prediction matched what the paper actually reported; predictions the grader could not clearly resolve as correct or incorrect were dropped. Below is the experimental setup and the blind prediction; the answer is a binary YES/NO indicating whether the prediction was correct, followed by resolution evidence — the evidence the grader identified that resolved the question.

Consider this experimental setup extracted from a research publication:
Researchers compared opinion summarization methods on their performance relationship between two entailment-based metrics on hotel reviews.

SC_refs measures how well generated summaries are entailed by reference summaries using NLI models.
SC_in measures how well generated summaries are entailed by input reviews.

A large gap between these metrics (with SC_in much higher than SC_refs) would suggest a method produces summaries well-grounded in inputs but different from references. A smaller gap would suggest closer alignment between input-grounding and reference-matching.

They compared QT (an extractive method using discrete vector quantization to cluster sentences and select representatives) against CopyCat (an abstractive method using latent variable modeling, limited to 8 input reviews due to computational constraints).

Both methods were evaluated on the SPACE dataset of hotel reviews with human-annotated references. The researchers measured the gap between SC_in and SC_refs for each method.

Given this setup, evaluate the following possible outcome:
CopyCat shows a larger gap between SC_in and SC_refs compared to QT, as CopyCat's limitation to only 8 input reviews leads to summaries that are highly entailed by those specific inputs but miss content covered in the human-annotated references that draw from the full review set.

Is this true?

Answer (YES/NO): NO